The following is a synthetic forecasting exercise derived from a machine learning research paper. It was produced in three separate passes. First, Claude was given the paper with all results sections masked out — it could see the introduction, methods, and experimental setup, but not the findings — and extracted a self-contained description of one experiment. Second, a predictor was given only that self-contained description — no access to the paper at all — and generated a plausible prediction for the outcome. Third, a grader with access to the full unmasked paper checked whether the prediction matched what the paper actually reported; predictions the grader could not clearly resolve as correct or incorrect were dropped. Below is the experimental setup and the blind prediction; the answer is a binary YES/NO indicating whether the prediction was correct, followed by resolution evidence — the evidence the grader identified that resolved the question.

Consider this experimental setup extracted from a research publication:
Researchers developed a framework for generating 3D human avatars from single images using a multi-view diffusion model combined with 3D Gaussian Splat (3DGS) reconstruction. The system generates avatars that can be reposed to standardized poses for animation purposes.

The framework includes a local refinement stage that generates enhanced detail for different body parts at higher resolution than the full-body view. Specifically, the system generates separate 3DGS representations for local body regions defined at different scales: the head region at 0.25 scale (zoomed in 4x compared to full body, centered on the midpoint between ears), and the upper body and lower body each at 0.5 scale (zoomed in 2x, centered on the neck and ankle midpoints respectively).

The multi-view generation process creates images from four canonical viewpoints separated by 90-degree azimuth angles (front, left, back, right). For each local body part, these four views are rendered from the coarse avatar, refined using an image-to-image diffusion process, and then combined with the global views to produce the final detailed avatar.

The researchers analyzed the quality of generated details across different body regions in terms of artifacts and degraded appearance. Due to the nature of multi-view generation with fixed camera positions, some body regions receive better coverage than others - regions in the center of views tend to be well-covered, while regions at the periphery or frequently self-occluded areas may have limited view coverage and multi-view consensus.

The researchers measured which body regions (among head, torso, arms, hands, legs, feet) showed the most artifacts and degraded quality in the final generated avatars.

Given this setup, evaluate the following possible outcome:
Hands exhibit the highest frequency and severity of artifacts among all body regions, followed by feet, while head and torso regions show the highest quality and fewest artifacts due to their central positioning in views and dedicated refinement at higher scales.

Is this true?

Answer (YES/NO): NO